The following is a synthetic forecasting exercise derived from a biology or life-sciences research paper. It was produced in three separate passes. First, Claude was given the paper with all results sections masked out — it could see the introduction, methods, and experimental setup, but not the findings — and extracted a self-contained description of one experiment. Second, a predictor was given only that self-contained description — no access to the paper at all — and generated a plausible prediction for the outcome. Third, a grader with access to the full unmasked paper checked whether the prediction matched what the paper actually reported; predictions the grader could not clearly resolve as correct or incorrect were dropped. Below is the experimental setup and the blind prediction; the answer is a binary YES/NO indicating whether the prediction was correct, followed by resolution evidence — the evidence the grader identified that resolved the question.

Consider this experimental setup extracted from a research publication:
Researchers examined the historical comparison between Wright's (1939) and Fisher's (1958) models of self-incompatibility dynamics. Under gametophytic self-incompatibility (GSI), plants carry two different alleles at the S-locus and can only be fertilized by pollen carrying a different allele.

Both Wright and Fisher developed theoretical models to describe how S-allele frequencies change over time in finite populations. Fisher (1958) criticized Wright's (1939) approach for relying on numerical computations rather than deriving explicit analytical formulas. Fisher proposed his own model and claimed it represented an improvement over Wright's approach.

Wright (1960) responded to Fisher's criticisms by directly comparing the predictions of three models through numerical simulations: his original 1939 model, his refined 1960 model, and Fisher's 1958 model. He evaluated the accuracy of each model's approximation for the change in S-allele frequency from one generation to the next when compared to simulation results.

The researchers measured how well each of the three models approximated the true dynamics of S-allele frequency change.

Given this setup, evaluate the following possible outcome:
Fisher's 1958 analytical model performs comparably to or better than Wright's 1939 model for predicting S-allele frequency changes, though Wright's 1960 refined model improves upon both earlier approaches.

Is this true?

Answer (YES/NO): NO